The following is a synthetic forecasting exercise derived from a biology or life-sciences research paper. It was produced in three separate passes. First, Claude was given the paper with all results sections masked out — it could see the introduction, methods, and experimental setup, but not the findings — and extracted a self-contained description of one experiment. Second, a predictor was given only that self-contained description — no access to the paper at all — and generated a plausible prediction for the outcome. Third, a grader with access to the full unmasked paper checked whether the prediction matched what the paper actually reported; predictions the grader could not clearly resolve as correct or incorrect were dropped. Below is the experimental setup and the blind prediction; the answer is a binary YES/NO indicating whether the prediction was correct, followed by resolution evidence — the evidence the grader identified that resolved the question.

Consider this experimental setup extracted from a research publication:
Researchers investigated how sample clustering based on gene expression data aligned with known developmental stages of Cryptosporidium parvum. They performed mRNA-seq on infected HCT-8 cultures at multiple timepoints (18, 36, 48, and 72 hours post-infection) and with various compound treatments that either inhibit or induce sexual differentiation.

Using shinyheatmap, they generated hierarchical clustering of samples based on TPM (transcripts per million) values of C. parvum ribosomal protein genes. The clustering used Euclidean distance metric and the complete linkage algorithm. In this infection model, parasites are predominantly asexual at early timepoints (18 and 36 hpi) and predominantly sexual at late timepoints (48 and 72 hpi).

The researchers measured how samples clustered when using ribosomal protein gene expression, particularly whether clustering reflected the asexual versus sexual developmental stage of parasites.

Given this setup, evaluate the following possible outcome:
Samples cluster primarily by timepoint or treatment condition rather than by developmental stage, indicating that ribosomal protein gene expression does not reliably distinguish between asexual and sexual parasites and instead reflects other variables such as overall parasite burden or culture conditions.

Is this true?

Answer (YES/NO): NO